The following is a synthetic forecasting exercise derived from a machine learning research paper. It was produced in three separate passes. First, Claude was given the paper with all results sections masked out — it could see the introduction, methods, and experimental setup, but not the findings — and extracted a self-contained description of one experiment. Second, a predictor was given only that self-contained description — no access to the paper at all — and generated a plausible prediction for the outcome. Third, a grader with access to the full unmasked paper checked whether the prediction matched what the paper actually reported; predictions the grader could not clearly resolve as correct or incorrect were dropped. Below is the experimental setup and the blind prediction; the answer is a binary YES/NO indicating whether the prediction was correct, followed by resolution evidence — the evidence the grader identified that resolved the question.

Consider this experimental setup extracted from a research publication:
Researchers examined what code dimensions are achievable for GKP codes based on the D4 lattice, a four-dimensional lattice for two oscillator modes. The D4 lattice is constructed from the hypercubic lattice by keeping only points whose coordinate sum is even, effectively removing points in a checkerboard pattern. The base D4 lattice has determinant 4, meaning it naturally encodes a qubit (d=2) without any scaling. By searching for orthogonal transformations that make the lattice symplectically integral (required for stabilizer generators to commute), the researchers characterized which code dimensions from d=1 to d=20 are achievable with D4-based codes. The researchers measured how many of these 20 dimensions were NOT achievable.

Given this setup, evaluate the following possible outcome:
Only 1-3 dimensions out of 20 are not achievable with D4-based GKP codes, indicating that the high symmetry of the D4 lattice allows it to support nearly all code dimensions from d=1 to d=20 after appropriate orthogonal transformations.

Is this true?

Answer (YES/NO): YES